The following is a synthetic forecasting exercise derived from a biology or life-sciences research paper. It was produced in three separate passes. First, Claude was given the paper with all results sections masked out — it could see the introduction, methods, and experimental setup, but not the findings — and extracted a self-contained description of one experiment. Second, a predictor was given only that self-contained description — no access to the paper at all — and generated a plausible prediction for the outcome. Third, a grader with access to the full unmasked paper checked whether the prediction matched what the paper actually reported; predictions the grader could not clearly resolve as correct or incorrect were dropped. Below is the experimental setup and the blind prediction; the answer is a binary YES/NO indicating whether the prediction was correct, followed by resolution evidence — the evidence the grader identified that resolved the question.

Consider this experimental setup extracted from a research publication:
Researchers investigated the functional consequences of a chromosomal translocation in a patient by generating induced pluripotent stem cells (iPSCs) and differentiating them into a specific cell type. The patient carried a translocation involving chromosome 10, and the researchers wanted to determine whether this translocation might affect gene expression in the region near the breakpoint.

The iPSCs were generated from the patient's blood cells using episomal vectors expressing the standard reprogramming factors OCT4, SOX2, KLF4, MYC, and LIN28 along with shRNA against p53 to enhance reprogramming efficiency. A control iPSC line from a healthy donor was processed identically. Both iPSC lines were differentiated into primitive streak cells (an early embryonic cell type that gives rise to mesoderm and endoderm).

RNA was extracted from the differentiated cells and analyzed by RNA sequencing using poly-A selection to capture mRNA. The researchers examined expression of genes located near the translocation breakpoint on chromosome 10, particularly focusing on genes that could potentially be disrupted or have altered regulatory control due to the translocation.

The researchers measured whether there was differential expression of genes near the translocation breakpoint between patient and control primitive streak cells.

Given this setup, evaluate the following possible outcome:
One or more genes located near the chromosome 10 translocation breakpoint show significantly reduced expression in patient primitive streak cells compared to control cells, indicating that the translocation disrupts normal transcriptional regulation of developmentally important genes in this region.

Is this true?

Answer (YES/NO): NO